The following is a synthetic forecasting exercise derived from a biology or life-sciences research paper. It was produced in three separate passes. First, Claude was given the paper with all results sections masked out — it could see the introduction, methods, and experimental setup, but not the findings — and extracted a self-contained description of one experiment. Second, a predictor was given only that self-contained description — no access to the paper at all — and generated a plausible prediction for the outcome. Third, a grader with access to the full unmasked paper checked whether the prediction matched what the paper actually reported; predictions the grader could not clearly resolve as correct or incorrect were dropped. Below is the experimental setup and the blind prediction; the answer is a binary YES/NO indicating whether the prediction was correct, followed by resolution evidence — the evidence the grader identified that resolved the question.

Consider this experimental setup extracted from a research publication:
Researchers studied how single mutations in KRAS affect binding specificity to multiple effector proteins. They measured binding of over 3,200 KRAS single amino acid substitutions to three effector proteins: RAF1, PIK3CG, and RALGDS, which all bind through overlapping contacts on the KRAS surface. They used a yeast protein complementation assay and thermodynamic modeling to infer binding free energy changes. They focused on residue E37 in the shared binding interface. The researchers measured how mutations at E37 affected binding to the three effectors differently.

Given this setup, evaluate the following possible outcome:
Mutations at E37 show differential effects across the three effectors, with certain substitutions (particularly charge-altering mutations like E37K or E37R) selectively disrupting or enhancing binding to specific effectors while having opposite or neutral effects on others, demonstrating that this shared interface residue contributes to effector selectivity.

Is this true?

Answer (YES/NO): YES